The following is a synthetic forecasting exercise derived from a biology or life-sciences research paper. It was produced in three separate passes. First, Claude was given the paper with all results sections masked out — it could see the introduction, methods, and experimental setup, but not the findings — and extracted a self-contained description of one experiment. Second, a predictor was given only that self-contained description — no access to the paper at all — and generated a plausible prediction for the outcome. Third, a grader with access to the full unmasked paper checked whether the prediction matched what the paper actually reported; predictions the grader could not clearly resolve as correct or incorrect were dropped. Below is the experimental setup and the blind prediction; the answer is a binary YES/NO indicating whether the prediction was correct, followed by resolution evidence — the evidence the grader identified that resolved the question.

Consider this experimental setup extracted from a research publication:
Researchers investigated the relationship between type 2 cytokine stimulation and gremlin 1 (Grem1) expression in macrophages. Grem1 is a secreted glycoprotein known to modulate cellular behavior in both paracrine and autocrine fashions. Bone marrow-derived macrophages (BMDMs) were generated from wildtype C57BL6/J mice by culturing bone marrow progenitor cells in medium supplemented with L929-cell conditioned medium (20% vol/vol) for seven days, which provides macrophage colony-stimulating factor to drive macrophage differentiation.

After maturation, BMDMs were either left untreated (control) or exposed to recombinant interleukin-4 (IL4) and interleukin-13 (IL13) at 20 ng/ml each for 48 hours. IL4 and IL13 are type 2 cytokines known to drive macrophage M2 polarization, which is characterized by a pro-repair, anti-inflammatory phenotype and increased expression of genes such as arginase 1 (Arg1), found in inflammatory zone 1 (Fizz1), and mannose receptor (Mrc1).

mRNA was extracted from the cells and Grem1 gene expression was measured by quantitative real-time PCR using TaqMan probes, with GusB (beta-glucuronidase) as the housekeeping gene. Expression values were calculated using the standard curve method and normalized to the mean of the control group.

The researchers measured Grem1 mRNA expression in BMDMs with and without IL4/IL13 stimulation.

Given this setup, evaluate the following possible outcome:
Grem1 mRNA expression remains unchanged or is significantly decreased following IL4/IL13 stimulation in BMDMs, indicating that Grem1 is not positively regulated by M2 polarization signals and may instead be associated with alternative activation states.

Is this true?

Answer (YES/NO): YES